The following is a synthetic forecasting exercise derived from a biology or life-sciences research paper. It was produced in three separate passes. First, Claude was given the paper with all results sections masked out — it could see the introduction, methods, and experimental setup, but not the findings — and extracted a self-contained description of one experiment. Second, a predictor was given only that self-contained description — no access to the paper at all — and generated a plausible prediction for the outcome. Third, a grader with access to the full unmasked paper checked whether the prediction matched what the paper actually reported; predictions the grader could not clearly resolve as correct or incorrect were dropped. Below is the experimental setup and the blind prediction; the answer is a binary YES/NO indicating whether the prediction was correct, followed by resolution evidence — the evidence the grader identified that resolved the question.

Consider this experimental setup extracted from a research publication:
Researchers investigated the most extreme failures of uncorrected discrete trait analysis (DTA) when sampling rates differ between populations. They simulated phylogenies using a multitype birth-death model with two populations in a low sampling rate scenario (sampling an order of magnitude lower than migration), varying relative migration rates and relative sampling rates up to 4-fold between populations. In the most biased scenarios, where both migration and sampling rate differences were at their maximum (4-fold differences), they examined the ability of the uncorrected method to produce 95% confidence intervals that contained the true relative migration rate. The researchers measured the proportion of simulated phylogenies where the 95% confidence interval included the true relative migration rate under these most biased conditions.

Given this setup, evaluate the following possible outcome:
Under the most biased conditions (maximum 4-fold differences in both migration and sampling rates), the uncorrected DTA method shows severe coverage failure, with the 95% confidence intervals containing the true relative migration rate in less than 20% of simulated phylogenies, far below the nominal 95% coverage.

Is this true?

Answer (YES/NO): YES